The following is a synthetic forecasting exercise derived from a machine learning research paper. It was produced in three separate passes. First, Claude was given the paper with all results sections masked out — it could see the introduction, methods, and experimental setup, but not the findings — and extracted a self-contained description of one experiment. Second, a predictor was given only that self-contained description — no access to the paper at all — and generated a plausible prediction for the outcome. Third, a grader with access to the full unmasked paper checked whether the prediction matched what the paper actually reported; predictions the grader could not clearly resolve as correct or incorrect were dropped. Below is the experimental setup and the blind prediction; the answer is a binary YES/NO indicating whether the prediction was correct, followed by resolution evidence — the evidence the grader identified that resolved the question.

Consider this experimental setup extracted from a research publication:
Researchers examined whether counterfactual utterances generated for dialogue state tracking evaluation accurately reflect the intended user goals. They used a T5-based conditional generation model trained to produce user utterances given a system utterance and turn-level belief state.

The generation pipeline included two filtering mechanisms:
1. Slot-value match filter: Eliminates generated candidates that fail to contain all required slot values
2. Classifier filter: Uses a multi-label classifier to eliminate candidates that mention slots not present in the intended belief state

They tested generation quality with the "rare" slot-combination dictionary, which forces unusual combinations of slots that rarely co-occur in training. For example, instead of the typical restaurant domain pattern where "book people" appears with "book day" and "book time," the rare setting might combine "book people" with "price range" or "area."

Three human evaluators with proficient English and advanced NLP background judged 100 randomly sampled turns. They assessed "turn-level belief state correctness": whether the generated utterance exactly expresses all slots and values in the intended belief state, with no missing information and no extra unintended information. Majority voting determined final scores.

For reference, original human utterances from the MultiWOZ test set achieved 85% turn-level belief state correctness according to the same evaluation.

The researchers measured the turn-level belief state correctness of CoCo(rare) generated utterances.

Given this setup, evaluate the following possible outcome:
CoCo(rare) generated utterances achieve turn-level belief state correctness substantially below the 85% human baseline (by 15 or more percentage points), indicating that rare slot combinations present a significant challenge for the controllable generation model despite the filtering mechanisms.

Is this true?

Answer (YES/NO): NO